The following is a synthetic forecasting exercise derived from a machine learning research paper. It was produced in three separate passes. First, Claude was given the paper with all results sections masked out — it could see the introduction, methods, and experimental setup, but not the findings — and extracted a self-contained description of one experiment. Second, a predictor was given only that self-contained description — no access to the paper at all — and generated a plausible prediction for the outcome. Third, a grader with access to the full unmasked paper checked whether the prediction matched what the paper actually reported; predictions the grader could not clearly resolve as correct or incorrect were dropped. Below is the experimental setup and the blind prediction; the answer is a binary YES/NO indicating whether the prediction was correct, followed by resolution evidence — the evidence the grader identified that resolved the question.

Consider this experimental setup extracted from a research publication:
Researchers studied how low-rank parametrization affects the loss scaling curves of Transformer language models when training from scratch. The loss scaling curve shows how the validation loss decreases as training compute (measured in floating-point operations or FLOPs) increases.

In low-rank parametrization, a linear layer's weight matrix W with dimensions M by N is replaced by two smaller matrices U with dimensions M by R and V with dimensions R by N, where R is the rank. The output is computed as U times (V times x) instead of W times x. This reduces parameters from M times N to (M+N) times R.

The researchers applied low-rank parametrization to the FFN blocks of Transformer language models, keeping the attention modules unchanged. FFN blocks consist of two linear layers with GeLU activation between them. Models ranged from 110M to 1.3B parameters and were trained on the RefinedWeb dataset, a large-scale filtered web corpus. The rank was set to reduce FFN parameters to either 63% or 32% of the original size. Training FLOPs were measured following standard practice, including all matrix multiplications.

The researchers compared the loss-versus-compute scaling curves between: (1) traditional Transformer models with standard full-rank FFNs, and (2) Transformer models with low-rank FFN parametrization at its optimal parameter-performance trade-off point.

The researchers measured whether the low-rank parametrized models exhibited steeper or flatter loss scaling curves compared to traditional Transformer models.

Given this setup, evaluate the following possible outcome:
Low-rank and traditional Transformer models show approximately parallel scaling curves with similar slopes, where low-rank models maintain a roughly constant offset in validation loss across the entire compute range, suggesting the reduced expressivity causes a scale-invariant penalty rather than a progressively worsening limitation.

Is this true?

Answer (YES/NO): NO